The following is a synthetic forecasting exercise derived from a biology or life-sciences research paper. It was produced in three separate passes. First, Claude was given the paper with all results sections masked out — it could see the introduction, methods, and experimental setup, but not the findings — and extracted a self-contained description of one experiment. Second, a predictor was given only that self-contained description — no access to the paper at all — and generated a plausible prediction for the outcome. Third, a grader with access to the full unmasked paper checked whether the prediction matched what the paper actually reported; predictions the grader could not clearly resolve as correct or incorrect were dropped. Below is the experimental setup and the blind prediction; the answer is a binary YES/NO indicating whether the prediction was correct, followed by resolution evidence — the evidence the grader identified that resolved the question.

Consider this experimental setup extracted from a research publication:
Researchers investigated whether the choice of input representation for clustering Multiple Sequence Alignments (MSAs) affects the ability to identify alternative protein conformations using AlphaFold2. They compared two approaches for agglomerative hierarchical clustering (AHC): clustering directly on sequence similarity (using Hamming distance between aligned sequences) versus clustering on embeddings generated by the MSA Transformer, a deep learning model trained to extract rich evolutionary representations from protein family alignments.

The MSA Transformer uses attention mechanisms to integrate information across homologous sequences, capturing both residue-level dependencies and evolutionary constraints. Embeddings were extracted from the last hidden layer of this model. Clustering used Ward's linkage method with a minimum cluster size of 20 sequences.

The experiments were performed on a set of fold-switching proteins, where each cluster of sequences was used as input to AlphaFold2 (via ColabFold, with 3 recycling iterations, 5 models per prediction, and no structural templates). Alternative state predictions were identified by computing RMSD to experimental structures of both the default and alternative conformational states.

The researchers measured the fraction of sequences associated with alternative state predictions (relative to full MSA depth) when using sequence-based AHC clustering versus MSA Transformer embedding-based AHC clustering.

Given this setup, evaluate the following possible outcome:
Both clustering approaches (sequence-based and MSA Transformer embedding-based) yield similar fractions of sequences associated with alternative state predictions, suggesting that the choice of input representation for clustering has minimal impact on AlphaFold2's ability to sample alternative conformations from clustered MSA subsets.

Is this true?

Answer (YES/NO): YES